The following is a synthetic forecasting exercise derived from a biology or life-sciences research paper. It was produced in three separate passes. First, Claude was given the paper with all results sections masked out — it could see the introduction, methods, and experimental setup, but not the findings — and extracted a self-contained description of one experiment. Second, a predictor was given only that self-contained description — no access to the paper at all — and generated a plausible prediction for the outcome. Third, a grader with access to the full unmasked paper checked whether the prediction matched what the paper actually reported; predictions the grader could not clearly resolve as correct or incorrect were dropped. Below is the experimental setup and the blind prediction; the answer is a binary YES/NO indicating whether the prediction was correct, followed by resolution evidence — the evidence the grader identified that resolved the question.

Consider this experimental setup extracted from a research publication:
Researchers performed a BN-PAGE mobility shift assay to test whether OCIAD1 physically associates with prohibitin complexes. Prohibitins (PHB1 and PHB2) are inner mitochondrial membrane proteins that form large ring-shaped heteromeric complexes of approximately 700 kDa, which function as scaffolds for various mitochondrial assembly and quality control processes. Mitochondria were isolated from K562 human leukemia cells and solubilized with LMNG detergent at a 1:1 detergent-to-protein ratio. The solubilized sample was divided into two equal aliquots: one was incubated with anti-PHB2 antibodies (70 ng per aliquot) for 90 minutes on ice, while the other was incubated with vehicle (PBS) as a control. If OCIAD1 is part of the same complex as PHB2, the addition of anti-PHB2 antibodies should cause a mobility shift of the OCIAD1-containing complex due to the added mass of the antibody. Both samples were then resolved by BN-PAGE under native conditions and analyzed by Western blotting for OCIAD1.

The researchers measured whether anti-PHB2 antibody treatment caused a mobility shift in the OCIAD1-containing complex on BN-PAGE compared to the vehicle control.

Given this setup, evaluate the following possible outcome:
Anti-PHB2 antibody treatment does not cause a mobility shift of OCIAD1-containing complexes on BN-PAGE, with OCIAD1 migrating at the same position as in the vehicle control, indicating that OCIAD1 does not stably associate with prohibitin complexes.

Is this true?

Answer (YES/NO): NO